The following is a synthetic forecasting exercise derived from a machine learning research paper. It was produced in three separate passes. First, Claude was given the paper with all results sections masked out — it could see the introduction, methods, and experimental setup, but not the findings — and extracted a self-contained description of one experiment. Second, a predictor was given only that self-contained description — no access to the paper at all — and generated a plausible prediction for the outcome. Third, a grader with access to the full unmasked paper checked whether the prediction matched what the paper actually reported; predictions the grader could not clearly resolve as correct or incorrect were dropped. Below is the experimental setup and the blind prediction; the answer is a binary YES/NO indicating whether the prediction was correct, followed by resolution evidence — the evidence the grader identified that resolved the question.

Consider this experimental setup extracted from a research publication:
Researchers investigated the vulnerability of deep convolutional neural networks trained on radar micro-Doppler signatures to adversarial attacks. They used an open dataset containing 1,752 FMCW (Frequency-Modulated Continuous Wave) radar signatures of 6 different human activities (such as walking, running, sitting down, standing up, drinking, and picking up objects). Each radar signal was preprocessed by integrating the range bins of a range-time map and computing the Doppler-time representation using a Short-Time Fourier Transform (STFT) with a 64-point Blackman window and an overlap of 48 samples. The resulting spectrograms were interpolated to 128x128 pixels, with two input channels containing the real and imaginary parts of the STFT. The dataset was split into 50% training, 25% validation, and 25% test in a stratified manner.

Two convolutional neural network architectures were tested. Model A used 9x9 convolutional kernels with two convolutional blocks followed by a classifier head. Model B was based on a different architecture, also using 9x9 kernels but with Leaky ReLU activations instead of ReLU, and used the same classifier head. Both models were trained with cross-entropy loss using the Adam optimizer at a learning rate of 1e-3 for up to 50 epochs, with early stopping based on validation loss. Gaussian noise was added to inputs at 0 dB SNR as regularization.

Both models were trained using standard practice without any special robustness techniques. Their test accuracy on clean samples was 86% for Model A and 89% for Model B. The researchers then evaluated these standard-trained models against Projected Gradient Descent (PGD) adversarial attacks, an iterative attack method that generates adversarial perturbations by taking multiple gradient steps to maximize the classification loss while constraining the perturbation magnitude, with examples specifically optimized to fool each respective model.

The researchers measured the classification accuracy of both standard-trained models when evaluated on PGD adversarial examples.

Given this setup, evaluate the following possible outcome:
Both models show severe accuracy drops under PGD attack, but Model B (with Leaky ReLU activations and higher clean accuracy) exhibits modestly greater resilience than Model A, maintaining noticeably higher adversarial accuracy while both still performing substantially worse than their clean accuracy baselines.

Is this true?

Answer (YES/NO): NO